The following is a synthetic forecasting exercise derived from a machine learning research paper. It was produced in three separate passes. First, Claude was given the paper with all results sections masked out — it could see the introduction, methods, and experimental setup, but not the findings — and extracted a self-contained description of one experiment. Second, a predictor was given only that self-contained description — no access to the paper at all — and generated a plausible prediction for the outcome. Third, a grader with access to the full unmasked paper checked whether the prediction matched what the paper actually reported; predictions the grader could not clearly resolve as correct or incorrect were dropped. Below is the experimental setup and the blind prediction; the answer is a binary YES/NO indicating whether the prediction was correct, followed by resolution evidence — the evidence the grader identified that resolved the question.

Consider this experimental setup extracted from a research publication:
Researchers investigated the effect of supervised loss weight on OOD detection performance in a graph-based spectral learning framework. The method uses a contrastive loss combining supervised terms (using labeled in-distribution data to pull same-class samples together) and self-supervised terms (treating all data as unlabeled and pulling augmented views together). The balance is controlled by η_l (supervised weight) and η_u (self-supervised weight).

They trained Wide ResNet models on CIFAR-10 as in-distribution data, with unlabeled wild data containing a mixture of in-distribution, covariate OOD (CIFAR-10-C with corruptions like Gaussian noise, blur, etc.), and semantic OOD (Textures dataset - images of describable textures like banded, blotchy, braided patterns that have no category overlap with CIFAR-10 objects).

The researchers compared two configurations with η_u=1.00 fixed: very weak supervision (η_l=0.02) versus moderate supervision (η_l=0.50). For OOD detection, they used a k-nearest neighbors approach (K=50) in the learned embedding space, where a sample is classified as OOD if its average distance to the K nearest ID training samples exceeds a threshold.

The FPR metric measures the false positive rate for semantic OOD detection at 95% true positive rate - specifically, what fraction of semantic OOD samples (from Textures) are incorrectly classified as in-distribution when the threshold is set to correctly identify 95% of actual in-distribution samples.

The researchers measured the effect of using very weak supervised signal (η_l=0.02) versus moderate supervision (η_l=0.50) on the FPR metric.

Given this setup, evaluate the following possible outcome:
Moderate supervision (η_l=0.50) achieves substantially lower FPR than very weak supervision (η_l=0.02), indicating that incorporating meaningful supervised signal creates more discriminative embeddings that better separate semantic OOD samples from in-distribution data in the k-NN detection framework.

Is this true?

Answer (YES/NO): YES